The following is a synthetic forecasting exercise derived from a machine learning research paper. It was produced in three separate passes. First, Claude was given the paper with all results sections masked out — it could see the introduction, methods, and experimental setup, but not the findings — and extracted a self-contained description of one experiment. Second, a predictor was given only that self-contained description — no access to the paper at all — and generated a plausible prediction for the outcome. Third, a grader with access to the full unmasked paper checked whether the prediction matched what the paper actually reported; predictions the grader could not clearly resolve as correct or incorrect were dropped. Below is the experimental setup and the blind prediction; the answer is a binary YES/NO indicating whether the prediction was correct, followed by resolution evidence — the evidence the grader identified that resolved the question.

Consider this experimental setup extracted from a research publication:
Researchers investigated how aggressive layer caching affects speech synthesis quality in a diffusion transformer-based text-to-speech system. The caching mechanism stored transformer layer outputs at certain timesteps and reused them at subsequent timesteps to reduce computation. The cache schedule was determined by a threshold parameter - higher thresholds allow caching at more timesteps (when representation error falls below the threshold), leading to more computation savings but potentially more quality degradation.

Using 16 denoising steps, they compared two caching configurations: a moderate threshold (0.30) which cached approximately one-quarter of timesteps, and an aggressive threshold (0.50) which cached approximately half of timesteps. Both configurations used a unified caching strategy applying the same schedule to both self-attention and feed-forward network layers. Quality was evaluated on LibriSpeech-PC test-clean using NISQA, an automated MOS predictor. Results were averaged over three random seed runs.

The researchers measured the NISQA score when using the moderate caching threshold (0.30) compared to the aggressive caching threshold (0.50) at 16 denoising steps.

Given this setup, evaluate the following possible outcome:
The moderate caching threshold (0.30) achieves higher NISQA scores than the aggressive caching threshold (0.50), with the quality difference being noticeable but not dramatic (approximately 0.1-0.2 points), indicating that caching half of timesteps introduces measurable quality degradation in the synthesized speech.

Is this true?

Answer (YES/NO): YES